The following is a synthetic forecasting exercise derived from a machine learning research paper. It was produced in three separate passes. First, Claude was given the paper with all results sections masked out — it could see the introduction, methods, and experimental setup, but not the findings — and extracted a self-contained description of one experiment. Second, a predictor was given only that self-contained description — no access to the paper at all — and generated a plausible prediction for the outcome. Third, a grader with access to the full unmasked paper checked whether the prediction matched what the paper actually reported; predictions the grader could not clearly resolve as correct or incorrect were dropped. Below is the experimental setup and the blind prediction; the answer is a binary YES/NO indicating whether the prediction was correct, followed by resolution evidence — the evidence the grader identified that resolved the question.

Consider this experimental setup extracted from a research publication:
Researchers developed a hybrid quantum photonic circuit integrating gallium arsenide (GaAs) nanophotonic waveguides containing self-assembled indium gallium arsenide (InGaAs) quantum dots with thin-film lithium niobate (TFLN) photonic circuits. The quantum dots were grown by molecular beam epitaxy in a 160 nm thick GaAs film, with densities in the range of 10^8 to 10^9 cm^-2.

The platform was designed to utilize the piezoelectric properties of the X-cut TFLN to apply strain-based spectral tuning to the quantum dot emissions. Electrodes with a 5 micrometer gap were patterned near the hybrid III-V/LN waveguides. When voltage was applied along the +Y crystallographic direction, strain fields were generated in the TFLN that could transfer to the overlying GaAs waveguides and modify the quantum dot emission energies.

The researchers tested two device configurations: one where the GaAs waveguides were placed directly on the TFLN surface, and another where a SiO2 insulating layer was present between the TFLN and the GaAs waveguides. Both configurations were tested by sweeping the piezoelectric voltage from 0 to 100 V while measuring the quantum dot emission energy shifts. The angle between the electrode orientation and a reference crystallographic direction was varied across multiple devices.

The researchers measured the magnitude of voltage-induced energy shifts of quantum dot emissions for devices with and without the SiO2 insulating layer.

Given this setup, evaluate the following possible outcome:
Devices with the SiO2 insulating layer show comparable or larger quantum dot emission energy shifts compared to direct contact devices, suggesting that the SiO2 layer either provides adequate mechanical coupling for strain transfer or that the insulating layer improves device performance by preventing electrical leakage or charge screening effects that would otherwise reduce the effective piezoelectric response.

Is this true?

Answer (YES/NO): NO